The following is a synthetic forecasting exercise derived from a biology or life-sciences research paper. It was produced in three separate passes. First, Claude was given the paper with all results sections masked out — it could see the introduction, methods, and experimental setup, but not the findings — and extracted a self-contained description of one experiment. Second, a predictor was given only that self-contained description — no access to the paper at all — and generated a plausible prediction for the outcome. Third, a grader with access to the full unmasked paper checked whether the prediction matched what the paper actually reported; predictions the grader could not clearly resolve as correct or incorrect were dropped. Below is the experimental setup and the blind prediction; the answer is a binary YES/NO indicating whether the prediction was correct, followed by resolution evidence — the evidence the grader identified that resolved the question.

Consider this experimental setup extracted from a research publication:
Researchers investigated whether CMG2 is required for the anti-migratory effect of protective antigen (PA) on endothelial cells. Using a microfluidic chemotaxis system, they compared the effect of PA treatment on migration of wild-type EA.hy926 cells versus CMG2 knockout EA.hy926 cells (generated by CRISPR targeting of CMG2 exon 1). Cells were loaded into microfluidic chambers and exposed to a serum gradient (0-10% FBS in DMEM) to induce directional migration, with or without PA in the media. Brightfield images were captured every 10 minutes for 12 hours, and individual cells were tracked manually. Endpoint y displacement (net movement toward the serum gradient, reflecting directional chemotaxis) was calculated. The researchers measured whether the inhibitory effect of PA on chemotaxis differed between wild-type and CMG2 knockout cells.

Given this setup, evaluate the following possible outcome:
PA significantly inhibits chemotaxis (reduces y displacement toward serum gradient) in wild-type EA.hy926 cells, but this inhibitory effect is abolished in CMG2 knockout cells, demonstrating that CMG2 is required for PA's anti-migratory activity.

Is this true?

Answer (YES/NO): YES